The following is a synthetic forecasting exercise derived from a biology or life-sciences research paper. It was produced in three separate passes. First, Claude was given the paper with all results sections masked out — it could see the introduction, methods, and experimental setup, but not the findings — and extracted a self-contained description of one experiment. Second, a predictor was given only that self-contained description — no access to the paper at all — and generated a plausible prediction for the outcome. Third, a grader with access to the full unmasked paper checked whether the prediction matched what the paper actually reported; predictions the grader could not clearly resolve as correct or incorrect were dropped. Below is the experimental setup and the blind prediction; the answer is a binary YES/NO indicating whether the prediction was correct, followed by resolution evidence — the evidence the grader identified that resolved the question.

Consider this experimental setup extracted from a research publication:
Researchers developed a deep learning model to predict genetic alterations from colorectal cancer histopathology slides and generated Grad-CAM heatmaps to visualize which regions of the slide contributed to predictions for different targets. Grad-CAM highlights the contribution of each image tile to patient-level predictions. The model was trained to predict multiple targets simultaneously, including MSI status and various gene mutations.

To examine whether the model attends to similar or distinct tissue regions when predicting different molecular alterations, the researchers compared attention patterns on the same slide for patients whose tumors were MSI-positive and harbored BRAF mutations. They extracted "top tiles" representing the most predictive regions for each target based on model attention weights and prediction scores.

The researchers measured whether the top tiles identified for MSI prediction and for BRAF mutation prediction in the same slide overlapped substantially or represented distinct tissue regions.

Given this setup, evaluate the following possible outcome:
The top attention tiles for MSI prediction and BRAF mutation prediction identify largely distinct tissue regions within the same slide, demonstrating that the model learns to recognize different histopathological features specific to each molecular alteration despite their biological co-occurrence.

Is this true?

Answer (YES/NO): NO